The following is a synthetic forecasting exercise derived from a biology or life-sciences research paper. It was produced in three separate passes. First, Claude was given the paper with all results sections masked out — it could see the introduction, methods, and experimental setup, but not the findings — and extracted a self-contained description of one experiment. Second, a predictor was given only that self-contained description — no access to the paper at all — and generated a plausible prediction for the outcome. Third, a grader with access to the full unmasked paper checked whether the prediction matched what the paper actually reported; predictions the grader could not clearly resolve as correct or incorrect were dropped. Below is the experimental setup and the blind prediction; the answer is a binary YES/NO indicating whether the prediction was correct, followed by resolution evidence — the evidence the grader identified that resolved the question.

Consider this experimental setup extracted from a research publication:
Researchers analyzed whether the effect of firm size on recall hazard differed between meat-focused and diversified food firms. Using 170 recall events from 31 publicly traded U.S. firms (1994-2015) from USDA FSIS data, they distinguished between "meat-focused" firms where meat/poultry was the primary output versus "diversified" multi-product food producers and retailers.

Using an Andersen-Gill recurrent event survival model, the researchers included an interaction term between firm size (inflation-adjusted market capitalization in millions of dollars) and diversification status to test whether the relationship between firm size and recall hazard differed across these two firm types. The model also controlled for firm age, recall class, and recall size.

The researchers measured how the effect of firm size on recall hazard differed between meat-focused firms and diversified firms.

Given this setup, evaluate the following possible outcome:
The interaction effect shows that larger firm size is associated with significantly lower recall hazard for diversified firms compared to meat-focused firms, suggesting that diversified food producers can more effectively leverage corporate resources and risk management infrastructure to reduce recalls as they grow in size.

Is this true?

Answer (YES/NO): YES